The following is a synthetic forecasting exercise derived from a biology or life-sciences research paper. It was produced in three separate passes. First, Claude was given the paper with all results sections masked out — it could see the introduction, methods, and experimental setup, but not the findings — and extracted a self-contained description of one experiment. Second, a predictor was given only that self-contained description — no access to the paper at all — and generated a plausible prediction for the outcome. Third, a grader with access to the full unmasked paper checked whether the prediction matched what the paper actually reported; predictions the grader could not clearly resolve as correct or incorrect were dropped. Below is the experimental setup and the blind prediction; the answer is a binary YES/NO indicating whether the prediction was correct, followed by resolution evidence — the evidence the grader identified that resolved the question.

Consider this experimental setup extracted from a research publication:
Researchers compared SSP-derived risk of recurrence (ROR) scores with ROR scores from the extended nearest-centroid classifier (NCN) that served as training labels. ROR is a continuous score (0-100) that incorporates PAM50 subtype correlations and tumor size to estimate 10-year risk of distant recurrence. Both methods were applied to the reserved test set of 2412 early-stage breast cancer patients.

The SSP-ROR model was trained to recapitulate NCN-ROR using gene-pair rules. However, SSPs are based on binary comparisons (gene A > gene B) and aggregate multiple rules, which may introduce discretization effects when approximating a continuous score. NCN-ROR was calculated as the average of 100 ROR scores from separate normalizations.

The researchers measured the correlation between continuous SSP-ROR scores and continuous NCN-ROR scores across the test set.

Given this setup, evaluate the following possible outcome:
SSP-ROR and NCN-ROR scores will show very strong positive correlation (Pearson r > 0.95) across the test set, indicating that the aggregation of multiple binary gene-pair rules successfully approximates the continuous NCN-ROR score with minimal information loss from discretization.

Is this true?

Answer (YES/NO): NO